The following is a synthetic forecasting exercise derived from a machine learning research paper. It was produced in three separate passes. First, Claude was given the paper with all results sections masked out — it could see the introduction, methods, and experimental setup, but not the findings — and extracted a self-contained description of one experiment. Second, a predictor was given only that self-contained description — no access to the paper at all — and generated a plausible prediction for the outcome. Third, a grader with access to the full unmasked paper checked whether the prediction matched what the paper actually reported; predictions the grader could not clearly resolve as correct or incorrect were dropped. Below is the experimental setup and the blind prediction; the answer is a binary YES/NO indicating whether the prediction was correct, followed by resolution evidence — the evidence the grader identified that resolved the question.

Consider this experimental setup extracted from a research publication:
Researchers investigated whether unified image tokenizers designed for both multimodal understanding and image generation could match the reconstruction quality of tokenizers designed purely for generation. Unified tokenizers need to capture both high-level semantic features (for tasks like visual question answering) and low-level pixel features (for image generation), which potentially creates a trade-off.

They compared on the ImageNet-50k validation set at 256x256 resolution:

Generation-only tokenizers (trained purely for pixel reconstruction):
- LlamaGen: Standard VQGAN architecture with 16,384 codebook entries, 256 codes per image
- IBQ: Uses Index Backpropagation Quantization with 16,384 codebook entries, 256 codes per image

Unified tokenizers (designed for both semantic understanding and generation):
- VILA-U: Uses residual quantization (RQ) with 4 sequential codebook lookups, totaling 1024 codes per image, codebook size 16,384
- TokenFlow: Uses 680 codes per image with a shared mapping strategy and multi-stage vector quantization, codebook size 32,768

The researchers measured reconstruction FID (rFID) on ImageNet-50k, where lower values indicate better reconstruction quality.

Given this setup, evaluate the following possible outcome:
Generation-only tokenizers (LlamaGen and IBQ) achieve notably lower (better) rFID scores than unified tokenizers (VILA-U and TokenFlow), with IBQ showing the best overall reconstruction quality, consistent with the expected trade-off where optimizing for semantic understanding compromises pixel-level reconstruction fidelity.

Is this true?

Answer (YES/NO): NO